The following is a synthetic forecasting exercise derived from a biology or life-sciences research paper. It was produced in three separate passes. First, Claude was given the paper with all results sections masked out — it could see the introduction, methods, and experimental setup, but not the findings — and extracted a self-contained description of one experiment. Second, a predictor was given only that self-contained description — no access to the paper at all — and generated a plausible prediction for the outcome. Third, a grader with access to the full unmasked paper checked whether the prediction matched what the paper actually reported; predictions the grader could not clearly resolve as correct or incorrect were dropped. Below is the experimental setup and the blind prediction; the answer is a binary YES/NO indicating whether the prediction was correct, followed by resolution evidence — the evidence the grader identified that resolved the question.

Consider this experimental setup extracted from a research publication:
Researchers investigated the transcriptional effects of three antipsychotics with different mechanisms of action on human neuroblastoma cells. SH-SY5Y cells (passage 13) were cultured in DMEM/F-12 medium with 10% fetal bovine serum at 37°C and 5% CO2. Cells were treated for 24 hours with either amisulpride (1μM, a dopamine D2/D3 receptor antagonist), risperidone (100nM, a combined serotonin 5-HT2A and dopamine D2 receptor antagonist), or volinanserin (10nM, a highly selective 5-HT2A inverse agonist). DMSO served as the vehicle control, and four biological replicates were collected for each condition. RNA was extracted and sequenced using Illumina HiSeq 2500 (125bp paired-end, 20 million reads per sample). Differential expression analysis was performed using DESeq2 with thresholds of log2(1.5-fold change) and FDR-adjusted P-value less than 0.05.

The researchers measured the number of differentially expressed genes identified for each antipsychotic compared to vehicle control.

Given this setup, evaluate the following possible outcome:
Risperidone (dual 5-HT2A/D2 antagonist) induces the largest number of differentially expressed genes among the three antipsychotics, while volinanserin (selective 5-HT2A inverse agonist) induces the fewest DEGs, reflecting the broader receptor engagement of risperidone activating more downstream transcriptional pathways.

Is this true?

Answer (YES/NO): NO